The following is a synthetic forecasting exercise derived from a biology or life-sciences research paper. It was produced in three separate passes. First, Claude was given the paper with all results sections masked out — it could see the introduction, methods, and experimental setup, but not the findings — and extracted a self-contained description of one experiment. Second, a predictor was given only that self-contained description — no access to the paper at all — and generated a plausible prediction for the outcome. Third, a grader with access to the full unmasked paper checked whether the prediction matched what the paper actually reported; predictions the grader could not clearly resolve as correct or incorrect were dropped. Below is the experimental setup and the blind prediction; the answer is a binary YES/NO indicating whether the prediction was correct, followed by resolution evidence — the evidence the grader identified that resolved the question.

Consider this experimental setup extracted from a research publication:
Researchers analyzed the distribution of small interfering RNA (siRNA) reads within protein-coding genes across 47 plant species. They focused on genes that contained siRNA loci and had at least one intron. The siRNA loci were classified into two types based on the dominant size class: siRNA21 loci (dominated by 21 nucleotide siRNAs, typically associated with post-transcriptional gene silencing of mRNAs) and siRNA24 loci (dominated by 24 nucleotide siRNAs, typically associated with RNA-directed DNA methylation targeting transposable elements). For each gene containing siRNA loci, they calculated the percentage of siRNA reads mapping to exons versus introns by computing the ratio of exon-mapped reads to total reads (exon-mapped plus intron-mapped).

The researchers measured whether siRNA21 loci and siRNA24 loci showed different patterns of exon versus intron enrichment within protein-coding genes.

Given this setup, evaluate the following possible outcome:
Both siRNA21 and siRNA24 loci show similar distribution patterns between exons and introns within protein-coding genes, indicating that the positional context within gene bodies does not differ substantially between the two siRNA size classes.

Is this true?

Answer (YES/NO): NO